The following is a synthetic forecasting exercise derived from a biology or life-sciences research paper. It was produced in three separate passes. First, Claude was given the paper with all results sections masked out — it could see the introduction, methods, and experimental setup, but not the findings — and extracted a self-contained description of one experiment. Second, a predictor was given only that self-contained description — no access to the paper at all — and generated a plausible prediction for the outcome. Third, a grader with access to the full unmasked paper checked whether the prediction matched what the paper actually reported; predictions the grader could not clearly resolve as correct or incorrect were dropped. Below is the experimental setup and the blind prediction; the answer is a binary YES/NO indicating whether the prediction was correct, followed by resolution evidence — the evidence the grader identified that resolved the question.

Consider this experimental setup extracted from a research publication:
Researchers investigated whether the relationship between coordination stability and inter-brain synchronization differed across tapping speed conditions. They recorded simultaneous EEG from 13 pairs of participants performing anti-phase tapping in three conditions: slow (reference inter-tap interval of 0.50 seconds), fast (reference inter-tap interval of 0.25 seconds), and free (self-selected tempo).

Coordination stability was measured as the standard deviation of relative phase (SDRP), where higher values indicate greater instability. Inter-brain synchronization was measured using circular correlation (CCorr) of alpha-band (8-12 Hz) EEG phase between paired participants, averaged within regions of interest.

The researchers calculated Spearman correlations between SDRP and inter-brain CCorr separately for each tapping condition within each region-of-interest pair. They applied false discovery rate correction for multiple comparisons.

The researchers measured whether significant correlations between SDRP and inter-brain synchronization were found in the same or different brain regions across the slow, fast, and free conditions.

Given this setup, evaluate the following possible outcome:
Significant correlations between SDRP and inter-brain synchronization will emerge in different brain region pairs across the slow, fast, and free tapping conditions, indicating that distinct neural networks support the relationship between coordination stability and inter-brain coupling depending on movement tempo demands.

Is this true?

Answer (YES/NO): NO